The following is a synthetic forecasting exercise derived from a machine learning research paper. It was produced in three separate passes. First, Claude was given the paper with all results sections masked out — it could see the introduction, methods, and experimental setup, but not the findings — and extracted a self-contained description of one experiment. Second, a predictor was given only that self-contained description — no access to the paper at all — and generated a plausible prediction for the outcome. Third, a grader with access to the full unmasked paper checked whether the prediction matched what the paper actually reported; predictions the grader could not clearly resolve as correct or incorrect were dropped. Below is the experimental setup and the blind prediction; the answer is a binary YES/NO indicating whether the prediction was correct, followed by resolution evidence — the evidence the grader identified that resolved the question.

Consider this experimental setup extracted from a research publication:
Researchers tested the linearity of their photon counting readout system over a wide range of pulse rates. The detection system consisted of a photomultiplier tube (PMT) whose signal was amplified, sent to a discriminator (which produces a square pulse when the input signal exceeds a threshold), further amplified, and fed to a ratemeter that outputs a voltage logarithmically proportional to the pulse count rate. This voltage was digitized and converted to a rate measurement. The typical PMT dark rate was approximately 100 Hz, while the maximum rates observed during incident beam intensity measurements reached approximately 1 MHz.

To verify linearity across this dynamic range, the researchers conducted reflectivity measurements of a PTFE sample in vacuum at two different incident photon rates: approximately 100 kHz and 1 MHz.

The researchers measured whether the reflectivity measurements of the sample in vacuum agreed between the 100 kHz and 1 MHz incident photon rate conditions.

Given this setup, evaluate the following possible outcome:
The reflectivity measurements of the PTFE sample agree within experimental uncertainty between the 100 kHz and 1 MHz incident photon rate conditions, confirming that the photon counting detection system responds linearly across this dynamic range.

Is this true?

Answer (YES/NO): YES